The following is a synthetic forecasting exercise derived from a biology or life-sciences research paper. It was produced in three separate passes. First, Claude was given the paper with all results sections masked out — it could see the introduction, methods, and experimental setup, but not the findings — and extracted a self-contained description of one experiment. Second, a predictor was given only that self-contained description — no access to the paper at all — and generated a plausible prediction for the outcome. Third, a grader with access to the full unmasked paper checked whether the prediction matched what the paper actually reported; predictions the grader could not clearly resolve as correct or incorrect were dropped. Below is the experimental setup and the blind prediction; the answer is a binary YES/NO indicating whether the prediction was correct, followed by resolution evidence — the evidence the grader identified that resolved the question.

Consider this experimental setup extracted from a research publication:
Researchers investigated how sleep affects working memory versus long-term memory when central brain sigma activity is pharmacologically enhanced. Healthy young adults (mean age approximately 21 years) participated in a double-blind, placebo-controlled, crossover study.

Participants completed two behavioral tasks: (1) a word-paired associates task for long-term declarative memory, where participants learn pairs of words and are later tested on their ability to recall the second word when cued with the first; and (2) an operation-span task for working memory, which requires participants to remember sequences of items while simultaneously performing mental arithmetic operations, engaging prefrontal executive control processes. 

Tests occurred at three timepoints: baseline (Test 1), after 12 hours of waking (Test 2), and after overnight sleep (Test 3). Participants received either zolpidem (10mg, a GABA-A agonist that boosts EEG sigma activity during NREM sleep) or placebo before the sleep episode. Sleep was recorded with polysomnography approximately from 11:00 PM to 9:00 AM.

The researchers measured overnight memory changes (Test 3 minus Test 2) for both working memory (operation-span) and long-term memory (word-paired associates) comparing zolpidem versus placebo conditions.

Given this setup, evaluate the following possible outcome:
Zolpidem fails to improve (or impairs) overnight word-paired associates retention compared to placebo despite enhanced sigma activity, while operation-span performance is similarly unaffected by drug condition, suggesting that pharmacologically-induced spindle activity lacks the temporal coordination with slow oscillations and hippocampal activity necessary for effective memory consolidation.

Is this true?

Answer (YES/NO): NO